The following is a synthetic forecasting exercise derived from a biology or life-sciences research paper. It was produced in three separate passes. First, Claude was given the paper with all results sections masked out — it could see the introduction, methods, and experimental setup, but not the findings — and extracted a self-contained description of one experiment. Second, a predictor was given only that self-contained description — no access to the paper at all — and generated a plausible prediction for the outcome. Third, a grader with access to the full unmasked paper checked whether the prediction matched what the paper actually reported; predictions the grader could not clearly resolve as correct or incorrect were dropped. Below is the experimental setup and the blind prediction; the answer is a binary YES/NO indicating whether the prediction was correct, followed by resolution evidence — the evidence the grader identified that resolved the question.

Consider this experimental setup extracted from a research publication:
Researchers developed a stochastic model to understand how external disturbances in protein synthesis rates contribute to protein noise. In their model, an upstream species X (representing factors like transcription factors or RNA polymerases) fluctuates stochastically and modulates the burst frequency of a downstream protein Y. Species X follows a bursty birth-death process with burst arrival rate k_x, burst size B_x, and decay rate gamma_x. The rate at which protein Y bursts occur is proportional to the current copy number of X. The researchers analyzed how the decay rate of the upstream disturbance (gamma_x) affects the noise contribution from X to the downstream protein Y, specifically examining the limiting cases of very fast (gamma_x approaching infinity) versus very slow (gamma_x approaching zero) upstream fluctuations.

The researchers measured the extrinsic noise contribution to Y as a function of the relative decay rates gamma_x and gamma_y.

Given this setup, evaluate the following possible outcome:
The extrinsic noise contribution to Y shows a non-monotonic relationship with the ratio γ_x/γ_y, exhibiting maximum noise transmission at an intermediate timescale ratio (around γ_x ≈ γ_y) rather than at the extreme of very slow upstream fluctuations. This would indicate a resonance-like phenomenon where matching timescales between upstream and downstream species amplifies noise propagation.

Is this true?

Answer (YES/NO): NO